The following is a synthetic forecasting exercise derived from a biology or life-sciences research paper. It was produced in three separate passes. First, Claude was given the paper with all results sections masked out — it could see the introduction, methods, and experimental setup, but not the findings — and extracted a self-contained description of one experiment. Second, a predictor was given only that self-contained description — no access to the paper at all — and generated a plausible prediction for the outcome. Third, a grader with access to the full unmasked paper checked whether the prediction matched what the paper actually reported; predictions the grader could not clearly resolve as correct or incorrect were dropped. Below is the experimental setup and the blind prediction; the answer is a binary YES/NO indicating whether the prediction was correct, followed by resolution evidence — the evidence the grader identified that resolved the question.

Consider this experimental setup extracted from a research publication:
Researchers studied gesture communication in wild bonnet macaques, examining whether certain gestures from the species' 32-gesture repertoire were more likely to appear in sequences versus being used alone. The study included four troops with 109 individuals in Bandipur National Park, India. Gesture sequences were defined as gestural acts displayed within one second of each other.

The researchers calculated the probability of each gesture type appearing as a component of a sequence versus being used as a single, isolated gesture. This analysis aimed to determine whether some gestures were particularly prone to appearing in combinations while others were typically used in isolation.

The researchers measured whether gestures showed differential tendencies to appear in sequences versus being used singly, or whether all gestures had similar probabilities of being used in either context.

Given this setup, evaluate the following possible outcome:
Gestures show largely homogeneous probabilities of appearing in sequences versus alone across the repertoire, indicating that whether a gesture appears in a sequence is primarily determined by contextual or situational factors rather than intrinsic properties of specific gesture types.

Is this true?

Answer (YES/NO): NO